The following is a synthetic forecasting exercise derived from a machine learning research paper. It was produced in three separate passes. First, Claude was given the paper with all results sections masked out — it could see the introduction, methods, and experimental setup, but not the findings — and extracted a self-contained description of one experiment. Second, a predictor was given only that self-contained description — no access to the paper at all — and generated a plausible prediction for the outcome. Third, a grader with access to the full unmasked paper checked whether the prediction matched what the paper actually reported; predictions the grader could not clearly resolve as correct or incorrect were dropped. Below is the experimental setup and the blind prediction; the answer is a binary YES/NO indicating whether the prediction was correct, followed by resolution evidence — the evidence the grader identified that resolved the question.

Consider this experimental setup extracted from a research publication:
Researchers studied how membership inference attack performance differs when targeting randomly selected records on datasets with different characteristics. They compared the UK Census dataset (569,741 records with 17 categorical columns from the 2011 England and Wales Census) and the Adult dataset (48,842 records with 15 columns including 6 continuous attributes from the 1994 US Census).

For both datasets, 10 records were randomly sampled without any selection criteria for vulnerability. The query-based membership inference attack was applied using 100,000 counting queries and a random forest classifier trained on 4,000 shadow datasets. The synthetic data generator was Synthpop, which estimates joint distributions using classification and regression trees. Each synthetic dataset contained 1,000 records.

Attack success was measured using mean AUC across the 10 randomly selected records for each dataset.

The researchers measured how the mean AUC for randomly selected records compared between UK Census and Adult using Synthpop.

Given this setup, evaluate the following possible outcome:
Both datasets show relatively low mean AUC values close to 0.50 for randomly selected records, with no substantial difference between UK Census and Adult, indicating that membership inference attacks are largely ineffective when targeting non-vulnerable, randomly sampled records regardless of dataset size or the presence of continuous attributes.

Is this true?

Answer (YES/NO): NO